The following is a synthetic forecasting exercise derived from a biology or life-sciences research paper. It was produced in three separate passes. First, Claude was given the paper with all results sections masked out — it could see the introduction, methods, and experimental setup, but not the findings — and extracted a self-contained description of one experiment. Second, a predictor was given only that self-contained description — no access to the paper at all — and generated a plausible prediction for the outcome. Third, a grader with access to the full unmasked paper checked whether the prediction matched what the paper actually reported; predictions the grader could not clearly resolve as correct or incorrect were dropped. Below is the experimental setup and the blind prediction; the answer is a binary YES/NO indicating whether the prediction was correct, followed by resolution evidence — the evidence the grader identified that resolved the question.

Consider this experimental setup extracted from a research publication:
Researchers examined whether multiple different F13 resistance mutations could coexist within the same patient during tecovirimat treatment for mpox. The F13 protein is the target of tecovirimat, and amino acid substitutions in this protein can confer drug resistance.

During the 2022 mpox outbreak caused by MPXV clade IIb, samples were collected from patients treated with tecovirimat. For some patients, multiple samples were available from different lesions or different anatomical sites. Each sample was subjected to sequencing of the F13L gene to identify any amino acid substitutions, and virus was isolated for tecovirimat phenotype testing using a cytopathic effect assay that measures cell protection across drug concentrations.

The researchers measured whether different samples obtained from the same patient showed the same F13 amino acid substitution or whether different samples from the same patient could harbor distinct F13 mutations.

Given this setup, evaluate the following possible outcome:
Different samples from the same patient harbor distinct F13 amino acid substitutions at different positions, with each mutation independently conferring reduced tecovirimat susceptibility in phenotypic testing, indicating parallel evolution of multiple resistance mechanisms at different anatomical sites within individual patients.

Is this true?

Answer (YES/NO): YES